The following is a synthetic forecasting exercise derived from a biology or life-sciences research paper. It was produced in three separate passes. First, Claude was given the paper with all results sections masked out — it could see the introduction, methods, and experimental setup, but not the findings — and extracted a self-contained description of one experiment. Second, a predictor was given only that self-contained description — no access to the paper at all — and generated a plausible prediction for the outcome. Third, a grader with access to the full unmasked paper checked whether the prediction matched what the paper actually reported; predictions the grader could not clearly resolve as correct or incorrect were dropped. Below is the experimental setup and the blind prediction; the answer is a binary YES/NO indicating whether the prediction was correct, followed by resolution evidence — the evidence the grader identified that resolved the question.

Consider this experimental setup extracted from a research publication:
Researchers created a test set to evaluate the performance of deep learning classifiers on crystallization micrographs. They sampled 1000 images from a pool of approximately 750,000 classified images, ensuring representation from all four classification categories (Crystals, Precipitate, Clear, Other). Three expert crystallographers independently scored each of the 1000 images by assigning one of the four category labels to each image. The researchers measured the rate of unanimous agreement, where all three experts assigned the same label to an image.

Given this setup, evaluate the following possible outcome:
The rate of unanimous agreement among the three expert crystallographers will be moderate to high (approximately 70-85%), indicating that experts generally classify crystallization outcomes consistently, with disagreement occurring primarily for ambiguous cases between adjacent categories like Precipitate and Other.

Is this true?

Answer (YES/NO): NO